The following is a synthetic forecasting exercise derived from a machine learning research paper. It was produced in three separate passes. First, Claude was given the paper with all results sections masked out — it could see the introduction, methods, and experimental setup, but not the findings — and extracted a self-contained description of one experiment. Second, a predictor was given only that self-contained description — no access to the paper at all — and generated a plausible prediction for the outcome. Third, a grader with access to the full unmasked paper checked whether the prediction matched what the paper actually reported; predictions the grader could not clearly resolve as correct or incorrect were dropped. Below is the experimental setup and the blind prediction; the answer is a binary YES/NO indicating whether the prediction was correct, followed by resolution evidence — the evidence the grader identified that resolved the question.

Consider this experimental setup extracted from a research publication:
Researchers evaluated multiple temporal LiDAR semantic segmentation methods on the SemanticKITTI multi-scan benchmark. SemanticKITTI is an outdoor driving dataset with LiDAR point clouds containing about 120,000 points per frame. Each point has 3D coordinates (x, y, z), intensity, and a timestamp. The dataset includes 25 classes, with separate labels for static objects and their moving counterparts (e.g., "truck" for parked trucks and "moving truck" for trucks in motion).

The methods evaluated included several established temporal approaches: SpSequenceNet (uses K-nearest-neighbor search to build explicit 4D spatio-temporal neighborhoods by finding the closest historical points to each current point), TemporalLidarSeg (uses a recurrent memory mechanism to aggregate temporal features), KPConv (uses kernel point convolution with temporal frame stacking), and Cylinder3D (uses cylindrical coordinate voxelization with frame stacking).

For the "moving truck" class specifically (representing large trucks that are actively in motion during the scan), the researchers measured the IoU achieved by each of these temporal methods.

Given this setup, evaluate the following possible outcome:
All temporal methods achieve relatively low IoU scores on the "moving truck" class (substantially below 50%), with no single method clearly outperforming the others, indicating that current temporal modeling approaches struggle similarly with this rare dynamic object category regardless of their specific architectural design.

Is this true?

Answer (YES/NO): NO